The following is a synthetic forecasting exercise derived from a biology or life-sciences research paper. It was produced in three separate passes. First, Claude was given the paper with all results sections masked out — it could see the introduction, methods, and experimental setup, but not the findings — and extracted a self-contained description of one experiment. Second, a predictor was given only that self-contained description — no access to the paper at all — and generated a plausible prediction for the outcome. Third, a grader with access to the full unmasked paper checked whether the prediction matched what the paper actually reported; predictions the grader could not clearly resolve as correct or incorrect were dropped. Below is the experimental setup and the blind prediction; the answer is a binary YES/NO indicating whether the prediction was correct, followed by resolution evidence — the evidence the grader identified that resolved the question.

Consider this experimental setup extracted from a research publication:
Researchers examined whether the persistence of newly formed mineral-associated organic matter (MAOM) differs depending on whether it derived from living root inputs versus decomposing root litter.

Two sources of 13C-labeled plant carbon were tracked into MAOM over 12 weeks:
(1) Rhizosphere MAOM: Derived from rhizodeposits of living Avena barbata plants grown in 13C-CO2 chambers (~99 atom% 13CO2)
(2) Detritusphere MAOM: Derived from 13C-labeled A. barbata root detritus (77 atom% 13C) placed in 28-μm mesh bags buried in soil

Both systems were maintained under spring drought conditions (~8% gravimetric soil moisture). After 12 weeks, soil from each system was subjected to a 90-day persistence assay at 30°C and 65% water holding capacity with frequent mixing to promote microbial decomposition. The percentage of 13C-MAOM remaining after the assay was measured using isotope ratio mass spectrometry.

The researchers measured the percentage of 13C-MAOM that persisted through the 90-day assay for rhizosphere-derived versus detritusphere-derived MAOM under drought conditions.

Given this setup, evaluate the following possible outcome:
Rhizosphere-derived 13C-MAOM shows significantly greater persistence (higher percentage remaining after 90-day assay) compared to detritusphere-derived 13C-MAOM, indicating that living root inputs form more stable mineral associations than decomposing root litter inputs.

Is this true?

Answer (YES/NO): NO